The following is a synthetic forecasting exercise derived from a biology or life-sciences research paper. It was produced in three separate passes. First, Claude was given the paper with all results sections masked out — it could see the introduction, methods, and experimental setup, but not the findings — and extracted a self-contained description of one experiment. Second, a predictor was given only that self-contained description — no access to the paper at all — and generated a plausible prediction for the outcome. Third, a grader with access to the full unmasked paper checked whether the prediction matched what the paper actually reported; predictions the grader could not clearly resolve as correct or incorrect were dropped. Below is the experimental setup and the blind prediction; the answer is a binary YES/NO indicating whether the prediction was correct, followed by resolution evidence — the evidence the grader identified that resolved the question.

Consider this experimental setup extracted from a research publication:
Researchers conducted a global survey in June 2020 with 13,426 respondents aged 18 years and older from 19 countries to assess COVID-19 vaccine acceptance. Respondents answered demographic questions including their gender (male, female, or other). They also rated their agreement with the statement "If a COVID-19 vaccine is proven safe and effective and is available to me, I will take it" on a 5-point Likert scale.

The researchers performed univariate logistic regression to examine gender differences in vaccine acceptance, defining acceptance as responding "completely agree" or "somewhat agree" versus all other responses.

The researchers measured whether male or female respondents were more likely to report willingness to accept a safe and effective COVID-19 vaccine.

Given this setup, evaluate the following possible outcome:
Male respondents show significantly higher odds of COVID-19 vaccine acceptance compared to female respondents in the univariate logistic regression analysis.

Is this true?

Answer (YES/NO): NO